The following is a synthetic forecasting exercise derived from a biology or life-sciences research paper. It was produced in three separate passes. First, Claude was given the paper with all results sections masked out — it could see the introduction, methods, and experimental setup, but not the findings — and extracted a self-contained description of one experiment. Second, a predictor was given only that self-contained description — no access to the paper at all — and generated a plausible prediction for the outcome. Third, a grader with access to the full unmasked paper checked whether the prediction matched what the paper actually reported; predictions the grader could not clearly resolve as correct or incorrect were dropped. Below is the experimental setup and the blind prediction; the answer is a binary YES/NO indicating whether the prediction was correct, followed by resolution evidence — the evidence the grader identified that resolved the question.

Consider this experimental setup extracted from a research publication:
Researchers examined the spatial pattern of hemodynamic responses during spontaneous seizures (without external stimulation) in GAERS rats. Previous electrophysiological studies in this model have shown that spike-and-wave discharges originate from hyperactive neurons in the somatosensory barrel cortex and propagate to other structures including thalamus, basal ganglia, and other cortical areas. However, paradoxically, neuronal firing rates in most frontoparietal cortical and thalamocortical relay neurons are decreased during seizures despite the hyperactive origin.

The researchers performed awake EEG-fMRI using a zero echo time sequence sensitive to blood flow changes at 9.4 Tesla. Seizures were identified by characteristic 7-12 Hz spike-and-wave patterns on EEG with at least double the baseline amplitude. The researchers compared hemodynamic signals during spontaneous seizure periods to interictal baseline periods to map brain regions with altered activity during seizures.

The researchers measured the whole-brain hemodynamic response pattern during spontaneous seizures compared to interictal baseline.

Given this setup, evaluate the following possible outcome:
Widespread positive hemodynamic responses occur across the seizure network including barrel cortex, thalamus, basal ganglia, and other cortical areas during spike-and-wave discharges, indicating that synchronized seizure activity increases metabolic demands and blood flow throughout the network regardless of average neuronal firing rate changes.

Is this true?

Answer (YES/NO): NO